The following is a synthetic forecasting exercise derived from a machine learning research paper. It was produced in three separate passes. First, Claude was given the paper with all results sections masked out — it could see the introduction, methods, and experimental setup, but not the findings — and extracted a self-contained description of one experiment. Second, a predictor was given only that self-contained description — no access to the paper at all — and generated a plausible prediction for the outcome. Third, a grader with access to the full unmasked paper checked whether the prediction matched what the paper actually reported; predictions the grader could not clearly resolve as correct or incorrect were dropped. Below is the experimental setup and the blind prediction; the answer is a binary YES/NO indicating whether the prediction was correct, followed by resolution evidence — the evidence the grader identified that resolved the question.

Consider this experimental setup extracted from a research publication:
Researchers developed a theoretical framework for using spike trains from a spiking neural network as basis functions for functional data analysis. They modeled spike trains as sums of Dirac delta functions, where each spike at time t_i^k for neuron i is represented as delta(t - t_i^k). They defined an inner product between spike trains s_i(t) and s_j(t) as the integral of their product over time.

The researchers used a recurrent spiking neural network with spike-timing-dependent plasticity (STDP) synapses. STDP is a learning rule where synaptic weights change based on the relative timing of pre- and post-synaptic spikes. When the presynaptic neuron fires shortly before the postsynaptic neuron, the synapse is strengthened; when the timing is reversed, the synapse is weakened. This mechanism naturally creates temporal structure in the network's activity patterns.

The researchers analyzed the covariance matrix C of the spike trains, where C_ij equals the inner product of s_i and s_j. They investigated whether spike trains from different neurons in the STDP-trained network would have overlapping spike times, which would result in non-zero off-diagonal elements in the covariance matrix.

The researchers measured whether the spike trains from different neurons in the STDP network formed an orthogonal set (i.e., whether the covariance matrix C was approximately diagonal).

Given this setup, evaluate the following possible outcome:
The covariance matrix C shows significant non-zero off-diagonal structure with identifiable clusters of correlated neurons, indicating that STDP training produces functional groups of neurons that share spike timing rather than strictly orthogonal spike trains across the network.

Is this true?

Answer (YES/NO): NO